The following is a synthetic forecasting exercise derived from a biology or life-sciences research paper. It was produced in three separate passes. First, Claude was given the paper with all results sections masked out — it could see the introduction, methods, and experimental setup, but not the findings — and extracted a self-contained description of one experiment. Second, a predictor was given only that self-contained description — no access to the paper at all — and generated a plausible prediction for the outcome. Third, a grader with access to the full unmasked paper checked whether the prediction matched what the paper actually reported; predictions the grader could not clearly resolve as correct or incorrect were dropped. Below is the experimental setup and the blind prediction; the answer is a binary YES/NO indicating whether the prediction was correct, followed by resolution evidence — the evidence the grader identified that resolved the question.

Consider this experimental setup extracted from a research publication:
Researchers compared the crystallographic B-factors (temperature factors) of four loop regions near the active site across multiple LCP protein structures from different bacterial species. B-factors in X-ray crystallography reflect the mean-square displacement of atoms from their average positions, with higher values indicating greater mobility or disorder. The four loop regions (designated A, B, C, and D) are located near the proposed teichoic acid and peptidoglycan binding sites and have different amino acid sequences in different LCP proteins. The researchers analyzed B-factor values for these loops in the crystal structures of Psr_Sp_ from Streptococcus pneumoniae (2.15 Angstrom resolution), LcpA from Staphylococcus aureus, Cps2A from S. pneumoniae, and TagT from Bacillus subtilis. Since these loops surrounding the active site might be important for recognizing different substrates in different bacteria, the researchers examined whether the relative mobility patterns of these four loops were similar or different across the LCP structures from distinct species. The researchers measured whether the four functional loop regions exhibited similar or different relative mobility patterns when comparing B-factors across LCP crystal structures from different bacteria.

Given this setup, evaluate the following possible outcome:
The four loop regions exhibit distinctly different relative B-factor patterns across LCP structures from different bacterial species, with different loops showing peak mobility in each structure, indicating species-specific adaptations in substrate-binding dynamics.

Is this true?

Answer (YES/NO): YES